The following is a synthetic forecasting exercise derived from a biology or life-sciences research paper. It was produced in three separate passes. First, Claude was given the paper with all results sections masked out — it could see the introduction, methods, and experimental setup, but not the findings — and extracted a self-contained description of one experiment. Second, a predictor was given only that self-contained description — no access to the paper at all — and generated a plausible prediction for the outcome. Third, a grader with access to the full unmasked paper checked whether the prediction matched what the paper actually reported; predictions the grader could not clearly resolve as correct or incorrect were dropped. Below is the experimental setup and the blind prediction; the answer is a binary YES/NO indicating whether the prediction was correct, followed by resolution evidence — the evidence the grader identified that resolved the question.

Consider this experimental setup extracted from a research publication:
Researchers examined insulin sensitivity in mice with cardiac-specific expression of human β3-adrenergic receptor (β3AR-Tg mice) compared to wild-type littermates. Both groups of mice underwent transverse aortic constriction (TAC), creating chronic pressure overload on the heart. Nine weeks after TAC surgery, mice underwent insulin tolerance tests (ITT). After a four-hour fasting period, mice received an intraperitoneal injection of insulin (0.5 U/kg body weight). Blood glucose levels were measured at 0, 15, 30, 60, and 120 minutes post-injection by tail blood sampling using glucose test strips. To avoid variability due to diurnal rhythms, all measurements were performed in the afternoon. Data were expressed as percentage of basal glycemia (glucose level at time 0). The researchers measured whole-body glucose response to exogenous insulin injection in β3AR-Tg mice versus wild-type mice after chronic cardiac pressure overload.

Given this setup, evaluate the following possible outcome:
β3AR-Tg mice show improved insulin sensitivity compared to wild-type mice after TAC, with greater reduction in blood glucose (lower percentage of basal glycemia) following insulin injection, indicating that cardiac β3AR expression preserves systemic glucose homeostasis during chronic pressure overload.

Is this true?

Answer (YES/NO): YES